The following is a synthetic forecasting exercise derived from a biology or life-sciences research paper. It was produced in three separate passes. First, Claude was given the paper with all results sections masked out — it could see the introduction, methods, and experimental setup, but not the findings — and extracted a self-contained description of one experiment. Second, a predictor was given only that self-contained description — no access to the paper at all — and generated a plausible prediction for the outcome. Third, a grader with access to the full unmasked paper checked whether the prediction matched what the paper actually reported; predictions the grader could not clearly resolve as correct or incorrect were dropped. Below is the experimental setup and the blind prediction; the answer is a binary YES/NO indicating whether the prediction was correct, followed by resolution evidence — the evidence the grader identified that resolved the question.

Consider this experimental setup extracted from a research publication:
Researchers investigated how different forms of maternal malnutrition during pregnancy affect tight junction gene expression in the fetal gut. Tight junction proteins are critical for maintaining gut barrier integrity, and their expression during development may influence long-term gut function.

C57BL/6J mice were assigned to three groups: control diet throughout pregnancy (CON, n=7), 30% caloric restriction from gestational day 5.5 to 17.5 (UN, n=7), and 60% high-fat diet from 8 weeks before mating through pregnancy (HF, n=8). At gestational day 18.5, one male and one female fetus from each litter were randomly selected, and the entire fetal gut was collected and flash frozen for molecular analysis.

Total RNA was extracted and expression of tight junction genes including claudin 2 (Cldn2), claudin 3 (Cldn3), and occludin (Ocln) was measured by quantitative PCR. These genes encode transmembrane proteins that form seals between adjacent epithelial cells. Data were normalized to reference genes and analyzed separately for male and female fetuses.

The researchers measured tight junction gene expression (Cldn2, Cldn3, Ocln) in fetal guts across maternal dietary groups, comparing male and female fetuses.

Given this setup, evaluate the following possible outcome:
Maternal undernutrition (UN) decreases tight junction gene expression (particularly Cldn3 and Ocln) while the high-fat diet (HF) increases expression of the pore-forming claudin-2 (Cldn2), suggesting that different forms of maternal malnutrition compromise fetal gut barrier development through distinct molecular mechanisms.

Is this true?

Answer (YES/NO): NO